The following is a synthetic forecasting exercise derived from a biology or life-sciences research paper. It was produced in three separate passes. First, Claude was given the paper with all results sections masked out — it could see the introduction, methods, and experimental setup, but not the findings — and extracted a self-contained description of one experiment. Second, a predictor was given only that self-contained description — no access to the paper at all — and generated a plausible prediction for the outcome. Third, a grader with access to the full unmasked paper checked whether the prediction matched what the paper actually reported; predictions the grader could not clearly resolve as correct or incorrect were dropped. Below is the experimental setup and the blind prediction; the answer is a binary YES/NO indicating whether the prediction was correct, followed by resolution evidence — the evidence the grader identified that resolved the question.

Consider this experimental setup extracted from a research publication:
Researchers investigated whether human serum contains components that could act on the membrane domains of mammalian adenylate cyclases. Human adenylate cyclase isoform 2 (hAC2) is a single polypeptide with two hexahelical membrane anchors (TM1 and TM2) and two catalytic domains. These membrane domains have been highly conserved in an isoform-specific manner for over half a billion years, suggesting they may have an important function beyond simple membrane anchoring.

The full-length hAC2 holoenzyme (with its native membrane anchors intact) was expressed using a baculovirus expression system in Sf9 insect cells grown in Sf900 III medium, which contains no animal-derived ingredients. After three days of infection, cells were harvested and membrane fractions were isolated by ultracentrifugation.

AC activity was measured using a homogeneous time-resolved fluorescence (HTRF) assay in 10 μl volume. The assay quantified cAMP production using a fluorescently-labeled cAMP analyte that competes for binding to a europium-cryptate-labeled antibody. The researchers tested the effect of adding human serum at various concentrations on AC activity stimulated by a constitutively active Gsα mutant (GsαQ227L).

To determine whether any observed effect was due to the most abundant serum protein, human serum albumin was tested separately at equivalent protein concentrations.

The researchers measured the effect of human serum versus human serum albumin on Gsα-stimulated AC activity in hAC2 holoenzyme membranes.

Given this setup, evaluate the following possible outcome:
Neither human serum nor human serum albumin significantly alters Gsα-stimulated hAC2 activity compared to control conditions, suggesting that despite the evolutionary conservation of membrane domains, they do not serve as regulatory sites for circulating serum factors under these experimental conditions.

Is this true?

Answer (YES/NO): NO